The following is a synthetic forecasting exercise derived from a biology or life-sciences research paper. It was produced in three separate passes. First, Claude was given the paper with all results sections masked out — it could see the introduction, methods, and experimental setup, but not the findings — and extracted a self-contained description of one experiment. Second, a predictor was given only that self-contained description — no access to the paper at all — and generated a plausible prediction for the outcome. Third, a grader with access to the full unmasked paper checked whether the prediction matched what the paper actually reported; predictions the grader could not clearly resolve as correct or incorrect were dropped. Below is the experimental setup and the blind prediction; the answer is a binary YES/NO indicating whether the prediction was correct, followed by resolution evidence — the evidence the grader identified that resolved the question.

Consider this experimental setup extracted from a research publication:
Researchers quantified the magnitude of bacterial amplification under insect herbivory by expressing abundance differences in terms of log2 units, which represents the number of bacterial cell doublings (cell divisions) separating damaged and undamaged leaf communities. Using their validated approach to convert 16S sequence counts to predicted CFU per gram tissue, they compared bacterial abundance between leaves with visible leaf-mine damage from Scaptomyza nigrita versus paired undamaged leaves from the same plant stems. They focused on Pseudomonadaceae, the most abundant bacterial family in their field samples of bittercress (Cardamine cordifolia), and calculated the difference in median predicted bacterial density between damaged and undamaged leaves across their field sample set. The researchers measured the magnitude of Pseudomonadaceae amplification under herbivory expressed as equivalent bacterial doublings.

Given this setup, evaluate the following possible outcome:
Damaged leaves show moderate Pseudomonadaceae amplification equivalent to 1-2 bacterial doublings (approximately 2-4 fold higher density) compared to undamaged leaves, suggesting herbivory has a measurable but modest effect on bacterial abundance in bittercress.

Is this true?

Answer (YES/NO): NO